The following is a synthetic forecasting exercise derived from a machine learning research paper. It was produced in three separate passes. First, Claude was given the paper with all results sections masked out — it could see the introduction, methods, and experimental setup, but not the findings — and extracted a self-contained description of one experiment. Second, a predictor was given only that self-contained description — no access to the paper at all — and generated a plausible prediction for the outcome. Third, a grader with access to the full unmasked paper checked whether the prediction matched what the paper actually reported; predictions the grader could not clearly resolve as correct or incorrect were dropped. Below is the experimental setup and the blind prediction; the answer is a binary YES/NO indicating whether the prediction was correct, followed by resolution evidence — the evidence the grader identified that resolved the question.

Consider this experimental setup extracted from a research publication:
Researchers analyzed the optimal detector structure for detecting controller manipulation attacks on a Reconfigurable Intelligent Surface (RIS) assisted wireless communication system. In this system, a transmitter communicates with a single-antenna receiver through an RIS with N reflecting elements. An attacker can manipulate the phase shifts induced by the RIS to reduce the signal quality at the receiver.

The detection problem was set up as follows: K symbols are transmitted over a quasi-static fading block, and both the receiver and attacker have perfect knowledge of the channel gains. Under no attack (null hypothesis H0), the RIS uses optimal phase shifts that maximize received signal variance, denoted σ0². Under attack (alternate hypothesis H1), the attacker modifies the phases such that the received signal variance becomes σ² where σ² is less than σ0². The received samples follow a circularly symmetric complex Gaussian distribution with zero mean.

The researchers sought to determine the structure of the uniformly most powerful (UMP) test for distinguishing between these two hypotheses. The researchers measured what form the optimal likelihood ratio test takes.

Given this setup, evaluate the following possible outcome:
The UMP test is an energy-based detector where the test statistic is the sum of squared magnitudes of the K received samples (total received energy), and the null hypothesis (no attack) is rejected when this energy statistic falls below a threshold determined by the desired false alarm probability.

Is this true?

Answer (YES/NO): YES